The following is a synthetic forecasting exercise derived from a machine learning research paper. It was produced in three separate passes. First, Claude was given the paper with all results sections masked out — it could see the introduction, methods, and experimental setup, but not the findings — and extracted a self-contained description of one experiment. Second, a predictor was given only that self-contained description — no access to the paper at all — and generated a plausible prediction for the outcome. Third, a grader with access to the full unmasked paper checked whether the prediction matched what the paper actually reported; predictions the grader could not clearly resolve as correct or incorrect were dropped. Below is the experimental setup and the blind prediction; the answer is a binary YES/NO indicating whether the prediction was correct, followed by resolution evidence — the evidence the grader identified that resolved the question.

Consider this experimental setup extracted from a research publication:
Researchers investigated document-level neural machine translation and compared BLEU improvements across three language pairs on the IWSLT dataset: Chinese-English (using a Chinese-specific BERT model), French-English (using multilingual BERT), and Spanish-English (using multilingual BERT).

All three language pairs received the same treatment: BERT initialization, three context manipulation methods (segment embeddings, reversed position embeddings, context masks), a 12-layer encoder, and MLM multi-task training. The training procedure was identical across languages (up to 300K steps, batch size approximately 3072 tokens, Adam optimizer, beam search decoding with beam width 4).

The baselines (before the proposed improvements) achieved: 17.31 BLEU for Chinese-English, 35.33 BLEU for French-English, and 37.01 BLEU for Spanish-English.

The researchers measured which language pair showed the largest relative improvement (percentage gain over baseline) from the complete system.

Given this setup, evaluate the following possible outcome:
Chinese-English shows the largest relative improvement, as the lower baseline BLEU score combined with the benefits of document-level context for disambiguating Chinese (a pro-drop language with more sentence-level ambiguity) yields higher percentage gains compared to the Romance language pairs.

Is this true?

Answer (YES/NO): YES